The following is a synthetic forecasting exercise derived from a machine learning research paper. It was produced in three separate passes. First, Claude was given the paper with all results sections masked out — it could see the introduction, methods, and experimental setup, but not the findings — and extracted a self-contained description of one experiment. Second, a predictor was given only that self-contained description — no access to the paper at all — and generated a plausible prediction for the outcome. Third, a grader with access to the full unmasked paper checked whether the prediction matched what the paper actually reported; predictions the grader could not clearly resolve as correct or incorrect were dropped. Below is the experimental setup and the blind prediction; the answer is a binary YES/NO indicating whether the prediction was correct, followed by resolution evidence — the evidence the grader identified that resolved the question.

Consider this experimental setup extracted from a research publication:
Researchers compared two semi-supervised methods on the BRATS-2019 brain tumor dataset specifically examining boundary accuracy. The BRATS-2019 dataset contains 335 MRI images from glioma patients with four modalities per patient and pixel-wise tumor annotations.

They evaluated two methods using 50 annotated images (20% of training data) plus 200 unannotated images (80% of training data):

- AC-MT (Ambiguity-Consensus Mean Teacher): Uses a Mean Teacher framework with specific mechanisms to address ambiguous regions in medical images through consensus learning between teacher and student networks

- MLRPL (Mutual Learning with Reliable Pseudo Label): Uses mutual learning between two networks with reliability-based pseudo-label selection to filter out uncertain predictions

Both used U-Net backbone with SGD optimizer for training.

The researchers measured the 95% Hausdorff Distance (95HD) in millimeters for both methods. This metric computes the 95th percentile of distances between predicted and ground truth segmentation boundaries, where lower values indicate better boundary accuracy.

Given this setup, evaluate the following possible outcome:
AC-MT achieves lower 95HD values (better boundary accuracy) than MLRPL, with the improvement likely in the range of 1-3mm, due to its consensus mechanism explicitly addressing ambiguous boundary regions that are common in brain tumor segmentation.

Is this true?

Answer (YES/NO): NO